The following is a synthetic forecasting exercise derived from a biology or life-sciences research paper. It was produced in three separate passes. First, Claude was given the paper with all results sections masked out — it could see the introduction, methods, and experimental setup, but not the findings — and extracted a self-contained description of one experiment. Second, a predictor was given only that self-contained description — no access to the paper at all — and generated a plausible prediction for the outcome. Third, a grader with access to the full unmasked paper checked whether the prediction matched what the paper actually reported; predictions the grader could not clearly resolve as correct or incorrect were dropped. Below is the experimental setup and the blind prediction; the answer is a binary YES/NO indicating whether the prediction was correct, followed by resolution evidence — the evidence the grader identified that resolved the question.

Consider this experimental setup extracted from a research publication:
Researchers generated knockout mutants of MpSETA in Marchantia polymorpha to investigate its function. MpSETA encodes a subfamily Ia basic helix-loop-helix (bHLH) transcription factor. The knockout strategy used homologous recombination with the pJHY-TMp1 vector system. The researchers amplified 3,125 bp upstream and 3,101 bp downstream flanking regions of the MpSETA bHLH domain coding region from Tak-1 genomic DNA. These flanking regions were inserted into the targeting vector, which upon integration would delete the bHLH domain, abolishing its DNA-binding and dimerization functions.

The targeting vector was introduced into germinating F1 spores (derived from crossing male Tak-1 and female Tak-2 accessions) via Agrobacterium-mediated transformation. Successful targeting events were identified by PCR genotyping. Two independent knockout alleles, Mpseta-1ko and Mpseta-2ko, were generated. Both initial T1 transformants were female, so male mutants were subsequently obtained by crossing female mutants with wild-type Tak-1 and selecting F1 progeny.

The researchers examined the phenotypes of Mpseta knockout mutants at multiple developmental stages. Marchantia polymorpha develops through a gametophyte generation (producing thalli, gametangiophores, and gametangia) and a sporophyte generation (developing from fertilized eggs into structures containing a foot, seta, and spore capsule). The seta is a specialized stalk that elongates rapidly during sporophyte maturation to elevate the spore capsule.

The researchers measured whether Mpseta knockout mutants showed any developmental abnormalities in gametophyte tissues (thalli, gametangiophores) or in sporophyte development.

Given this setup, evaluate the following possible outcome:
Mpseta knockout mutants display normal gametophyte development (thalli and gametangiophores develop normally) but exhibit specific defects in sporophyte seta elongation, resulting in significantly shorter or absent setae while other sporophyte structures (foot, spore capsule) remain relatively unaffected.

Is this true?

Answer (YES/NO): NO